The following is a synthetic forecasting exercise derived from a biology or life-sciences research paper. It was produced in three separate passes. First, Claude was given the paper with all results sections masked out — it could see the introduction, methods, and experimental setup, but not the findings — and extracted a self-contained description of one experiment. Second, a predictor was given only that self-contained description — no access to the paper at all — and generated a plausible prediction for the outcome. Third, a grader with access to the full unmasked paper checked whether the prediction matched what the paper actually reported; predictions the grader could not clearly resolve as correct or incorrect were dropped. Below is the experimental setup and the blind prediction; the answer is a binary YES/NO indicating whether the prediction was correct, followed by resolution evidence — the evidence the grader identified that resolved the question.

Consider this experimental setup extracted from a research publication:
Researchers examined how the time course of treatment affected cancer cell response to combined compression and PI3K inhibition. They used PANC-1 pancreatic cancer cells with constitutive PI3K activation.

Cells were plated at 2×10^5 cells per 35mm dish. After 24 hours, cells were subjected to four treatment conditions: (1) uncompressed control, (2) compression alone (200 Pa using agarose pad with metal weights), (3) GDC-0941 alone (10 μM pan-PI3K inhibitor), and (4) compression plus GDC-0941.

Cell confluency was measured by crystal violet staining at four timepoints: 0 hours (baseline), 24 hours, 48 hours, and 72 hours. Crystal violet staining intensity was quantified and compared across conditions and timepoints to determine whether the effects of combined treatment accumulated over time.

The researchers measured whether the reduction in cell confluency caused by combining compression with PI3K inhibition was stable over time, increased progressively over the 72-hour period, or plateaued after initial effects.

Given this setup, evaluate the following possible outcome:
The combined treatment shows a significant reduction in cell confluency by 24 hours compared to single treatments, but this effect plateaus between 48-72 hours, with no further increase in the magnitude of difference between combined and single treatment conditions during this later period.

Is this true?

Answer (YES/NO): NO